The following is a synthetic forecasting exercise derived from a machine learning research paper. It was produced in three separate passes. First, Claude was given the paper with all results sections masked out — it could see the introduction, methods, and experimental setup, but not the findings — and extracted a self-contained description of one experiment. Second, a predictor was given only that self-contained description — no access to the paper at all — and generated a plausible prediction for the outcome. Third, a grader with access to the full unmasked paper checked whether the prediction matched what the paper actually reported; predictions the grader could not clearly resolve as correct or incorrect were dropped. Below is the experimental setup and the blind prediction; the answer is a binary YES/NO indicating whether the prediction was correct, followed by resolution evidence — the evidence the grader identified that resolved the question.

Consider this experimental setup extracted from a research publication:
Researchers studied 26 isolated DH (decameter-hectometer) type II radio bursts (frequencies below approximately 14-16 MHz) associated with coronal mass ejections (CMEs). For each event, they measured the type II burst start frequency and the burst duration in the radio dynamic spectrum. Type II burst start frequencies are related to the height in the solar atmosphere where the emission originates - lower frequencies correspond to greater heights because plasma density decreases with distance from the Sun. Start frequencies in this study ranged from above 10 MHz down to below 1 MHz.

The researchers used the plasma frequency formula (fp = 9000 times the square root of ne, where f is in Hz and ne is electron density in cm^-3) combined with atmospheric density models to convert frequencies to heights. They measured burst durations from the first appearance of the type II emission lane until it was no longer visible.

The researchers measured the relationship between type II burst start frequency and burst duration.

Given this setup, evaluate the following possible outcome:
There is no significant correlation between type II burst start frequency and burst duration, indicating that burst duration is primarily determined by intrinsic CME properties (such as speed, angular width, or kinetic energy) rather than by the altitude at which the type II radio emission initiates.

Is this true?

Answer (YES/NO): NO